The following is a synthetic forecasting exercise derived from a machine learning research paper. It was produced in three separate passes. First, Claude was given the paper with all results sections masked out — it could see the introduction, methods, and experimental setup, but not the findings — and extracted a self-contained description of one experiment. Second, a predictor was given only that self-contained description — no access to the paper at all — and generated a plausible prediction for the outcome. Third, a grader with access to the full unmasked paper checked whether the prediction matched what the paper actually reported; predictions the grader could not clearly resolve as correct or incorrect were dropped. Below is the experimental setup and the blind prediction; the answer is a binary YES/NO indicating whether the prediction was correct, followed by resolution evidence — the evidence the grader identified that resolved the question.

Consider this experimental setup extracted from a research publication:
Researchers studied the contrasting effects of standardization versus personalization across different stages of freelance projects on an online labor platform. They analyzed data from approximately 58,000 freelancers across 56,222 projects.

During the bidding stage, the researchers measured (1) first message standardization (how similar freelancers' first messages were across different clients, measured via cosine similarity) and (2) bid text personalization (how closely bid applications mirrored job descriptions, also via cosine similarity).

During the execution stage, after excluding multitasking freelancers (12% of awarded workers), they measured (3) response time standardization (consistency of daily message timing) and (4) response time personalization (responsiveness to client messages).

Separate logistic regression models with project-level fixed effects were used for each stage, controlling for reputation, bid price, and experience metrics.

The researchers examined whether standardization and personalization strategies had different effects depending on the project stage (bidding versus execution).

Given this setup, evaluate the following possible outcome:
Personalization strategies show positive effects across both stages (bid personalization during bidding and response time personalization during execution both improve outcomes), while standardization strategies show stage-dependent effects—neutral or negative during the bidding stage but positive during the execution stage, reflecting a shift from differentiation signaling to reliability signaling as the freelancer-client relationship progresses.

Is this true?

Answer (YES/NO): NO